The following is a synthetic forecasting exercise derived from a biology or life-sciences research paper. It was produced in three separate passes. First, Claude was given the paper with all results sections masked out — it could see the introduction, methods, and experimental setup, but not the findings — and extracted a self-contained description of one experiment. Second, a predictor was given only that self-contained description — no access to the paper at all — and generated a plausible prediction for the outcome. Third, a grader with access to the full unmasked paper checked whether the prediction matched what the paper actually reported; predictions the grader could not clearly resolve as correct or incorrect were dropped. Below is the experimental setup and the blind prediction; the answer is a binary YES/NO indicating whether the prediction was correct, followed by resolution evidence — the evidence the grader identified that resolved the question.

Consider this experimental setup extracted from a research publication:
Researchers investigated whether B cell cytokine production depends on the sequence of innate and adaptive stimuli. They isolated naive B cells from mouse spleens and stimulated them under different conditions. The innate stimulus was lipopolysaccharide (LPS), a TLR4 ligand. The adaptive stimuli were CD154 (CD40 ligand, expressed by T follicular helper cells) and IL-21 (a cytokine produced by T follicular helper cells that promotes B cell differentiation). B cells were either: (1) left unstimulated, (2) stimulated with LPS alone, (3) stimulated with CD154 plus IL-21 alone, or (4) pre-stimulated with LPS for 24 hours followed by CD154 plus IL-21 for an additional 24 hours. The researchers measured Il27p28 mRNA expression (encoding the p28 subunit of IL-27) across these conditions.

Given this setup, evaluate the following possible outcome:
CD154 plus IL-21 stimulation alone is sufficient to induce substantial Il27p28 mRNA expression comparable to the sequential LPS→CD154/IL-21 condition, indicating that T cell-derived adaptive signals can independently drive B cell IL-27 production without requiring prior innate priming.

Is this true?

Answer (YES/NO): NO